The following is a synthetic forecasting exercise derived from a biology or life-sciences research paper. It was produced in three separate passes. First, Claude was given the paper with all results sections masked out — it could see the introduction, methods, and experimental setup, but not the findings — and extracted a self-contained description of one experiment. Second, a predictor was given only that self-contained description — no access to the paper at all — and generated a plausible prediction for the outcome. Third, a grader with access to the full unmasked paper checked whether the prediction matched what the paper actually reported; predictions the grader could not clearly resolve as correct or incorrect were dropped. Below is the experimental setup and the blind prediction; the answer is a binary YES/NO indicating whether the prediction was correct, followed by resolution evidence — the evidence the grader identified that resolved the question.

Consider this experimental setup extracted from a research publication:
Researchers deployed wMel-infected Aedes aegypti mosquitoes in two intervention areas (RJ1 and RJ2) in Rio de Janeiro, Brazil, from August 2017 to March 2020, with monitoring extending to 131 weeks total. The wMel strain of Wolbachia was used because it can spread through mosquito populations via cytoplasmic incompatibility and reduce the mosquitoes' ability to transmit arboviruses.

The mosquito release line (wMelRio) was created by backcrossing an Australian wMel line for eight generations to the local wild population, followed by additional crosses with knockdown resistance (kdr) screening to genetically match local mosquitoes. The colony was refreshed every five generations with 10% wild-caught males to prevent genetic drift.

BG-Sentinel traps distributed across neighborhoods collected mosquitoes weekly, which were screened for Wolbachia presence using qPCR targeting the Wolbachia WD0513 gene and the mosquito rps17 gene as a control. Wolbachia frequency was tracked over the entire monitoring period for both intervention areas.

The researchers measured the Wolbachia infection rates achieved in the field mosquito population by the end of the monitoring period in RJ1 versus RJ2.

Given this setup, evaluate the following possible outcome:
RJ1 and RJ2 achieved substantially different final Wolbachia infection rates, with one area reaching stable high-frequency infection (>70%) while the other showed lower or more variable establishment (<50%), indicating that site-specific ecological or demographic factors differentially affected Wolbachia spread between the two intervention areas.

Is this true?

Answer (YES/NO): NO